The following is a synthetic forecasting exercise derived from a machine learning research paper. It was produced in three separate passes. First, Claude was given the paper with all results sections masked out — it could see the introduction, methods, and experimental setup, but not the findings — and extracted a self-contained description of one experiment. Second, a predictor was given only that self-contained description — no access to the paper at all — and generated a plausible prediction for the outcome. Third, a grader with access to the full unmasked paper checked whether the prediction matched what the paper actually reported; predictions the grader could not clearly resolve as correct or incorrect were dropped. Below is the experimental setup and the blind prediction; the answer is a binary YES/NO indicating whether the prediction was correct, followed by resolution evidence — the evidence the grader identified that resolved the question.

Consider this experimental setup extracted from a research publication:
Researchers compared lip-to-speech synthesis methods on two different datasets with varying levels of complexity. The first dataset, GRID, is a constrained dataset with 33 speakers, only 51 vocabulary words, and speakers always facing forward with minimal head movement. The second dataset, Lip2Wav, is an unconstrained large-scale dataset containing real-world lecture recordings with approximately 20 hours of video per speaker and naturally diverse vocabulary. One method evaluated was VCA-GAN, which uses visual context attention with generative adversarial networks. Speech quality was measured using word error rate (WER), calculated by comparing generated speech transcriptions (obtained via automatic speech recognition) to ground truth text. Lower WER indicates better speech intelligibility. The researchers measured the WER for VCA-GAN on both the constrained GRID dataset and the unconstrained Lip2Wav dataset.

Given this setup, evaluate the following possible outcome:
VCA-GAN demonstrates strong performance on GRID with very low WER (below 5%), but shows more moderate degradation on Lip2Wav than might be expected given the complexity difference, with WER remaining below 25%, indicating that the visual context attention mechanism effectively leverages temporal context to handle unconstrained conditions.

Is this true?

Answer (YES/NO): NO